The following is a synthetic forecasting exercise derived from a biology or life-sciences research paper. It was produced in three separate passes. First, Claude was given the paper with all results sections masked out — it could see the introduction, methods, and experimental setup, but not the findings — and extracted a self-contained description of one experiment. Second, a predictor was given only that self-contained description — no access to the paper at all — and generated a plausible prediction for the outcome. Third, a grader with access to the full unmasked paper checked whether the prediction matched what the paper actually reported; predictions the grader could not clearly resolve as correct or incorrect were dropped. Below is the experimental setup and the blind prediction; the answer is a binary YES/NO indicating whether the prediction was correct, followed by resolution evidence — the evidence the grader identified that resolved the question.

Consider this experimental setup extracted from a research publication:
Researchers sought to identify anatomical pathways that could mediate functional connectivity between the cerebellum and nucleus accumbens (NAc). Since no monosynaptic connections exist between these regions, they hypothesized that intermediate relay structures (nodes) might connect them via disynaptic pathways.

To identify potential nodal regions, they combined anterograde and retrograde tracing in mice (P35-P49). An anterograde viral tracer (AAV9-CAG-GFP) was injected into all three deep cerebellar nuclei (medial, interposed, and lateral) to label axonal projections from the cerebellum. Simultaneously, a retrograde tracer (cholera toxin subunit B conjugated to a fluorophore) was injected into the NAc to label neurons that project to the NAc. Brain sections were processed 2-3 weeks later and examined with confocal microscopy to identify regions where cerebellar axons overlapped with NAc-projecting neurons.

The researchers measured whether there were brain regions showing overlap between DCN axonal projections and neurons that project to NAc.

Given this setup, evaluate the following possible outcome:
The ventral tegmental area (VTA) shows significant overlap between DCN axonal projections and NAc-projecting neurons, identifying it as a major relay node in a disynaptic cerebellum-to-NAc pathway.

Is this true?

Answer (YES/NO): YES